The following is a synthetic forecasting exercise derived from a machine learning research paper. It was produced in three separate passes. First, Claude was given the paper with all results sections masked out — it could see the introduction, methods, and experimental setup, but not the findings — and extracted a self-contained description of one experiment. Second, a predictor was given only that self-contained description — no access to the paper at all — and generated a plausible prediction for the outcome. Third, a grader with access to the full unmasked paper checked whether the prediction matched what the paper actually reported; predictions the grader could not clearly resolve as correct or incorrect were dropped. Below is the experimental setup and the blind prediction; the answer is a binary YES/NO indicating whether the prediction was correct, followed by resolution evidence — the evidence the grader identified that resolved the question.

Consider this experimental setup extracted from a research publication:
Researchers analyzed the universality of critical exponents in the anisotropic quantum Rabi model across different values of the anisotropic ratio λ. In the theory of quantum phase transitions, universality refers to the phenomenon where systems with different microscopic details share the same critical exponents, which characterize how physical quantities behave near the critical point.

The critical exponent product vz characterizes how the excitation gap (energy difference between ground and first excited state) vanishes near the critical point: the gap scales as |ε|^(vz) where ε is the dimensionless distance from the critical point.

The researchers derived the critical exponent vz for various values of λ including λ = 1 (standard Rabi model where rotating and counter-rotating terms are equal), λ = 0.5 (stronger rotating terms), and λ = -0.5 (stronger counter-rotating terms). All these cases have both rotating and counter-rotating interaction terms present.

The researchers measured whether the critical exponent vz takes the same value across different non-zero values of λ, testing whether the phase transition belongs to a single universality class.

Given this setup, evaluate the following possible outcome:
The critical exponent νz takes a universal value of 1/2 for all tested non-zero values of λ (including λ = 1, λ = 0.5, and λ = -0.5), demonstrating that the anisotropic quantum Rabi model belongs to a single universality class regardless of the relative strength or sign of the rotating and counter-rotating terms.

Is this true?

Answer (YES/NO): YES